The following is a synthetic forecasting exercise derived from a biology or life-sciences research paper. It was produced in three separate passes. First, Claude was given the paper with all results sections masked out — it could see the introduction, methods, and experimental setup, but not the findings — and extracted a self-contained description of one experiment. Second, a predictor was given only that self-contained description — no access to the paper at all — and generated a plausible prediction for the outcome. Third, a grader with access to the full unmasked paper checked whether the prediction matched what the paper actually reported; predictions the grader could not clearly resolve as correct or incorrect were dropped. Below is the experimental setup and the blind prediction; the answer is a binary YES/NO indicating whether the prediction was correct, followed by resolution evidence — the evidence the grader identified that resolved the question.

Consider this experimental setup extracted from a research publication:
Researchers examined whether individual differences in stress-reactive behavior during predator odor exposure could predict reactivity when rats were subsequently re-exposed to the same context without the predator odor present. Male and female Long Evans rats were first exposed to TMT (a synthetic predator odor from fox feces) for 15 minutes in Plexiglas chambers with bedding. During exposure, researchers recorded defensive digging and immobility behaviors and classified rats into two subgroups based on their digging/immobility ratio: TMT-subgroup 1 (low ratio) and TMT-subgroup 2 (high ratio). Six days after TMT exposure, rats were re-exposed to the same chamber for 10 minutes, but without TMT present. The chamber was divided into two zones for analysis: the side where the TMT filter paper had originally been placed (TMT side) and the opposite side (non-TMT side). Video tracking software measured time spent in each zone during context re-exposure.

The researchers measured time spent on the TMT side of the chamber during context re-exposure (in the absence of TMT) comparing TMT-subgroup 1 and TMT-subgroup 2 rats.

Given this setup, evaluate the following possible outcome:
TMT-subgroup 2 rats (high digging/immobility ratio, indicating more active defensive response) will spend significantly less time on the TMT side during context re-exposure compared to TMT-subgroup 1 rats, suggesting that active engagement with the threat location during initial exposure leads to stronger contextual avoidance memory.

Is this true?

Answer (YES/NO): NO